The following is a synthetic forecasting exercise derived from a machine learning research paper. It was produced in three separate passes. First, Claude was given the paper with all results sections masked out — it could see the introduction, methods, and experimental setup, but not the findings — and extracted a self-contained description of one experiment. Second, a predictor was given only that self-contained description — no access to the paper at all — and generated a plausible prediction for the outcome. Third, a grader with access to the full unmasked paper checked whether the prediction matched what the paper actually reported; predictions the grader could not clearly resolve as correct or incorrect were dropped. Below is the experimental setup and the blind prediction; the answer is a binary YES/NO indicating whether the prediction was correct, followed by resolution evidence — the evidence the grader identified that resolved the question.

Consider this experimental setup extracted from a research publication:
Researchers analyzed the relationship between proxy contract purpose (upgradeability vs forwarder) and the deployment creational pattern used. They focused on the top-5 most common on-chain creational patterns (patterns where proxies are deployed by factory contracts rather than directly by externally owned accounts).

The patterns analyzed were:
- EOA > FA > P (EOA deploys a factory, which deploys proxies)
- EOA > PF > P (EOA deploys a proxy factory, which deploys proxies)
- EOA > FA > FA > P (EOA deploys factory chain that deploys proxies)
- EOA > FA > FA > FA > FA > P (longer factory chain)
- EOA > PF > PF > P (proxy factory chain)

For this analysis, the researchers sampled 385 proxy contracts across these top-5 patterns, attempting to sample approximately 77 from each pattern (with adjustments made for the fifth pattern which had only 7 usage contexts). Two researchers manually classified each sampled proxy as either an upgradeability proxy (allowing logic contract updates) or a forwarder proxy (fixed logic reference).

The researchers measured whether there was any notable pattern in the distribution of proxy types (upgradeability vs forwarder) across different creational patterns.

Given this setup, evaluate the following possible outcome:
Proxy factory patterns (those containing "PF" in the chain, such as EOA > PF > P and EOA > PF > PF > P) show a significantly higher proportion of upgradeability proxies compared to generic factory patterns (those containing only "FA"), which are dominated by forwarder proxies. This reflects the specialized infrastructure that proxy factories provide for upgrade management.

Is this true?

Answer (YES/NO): NO